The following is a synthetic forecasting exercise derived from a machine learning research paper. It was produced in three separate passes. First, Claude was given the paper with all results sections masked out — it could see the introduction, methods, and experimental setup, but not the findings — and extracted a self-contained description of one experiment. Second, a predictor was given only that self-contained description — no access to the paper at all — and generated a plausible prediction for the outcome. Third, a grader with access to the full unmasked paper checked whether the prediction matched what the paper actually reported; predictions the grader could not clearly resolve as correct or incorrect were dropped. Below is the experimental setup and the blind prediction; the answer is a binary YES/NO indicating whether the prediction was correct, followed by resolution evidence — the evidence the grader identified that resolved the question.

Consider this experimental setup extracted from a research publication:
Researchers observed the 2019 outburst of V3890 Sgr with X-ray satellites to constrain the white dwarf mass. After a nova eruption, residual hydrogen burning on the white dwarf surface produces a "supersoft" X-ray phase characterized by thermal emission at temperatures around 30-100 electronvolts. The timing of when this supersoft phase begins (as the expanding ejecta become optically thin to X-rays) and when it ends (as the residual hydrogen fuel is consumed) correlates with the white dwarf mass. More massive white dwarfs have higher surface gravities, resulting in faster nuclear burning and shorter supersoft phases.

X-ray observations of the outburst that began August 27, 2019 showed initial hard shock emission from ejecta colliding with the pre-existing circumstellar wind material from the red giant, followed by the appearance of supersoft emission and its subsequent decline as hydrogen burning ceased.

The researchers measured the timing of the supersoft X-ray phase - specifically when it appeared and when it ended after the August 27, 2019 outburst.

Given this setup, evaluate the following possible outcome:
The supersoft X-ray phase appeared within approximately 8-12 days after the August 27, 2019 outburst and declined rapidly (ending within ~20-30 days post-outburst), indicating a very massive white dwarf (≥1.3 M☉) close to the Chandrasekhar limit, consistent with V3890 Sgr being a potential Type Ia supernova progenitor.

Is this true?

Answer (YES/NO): YES